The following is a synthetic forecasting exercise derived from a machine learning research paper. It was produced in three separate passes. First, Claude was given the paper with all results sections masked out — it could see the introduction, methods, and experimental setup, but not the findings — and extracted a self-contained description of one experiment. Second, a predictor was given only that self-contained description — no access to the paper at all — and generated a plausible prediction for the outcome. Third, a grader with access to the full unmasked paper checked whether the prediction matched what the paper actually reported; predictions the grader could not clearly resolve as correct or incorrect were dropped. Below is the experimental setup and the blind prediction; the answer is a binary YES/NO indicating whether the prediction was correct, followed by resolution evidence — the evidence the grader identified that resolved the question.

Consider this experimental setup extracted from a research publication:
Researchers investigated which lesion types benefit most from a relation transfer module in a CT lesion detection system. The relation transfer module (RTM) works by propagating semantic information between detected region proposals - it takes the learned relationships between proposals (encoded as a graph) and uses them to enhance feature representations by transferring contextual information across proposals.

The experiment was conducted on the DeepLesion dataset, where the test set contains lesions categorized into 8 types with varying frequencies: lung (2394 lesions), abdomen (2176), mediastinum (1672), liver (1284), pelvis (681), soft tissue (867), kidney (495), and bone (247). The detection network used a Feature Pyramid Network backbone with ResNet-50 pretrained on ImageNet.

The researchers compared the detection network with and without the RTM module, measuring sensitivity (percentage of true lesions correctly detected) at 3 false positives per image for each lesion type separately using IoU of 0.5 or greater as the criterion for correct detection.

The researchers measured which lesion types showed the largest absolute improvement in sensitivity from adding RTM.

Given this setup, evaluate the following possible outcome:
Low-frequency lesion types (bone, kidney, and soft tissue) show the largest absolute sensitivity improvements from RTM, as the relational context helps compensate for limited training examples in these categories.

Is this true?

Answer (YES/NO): NO